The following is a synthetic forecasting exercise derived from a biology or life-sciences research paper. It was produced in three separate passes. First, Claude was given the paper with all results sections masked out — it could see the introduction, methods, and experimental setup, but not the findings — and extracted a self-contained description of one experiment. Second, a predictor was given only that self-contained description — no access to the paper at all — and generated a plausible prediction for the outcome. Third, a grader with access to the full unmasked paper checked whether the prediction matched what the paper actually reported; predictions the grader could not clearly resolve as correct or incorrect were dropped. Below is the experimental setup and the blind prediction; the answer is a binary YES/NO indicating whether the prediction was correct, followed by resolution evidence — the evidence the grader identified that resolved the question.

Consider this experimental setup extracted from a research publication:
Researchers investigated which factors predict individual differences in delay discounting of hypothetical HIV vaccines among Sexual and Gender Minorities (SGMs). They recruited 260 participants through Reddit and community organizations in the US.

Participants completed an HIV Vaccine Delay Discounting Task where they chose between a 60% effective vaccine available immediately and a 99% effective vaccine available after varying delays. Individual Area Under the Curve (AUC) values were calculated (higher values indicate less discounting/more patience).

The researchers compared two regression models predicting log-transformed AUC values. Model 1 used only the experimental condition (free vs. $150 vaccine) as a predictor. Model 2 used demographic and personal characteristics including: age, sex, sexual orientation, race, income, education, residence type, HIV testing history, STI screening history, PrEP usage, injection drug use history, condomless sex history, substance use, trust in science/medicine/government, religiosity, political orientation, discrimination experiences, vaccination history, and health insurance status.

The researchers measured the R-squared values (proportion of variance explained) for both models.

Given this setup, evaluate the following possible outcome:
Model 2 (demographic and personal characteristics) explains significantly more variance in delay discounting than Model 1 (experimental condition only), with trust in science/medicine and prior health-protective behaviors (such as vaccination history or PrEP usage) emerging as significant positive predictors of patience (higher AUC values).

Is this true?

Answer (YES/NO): NO